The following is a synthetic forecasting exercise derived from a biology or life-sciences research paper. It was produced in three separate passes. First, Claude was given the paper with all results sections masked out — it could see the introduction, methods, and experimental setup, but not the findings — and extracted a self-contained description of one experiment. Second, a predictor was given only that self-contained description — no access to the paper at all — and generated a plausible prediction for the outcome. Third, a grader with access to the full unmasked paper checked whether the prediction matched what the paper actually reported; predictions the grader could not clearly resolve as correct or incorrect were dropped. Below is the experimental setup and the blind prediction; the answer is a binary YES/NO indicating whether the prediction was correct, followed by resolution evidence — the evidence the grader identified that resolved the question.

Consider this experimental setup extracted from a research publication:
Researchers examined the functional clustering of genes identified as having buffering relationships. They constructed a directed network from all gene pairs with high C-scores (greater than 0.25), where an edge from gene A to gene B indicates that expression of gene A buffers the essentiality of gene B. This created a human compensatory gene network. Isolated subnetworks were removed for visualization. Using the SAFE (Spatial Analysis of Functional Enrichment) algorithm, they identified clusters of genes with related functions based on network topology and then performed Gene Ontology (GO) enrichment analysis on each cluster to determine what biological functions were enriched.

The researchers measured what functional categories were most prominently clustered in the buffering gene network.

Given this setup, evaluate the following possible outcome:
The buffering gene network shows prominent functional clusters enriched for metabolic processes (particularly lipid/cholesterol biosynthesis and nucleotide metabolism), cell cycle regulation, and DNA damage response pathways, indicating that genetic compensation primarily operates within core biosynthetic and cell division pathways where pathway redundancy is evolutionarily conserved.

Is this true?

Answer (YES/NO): NO